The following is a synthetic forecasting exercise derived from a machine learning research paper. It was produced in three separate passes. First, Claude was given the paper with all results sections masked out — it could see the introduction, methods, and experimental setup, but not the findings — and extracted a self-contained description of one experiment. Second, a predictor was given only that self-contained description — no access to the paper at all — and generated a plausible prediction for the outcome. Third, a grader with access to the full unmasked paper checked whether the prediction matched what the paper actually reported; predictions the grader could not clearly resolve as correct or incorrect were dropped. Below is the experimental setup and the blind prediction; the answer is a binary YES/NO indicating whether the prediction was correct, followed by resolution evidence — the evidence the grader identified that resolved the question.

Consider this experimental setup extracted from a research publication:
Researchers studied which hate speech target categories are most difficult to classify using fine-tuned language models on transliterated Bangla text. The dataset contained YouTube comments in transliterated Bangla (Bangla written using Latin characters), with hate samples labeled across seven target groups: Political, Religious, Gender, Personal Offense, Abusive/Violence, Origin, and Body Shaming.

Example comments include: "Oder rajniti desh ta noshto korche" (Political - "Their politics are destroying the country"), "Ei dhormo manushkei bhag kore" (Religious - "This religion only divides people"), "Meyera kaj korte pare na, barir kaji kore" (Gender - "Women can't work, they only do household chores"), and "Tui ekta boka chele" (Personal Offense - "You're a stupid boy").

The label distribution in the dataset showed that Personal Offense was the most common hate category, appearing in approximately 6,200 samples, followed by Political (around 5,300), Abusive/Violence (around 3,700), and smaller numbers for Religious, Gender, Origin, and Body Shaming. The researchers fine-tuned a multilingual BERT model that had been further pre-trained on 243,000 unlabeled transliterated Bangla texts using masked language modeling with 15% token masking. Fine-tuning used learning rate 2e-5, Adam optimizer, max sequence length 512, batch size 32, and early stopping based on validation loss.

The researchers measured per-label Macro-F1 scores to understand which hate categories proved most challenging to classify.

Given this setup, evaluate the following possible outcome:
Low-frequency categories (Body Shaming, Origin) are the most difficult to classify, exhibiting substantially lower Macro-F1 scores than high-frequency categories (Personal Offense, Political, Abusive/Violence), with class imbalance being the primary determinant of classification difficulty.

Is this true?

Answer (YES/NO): NO